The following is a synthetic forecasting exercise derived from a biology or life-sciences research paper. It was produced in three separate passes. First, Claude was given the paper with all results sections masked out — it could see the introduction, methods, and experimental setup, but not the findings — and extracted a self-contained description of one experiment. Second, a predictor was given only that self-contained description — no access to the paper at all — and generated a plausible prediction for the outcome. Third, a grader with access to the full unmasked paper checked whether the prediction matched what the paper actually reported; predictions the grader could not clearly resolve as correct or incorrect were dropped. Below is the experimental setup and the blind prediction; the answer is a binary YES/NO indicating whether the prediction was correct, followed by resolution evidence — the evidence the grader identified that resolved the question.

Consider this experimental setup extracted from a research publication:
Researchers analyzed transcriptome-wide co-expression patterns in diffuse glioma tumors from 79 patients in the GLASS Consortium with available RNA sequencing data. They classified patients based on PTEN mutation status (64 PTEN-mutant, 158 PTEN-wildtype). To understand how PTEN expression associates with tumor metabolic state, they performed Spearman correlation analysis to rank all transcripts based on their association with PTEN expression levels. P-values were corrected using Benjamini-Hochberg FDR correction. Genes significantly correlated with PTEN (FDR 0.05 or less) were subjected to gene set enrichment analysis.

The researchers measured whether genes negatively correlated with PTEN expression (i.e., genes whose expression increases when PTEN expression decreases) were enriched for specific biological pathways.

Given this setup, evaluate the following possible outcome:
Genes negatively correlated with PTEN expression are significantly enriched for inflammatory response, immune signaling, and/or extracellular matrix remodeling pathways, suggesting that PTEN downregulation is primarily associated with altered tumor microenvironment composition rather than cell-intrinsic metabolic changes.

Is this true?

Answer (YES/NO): NO